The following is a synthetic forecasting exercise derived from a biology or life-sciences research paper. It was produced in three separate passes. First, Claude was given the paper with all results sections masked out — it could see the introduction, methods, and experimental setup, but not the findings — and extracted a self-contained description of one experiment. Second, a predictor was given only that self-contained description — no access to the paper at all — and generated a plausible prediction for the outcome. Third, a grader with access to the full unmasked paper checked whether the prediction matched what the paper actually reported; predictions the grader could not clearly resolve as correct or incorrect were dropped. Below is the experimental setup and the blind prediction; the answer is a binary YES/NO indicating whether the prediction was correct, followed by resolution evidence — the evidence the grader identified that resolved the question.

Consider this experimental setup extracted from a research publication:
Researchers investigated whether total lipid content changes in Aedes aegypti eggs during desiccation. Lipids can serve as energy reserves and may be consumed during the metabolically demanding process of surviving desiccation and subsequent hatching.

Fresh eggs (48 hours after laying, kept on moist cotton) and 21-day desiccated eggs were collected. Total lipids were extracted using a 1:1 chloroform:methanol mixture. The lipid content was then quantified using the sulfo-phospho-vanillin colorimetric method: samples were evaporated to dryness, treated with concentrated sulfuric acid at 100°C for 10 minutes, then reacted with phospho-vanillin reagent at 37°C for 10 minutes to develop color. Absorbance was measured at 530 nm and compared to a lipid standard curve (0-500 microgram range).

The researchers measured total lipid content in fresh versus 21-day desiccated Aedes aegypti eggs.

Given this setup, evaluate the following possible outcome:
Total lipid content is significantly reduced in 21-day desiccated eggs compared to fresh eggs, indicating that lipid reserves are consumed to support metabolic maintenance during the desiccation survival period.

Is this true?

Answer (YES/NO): YES